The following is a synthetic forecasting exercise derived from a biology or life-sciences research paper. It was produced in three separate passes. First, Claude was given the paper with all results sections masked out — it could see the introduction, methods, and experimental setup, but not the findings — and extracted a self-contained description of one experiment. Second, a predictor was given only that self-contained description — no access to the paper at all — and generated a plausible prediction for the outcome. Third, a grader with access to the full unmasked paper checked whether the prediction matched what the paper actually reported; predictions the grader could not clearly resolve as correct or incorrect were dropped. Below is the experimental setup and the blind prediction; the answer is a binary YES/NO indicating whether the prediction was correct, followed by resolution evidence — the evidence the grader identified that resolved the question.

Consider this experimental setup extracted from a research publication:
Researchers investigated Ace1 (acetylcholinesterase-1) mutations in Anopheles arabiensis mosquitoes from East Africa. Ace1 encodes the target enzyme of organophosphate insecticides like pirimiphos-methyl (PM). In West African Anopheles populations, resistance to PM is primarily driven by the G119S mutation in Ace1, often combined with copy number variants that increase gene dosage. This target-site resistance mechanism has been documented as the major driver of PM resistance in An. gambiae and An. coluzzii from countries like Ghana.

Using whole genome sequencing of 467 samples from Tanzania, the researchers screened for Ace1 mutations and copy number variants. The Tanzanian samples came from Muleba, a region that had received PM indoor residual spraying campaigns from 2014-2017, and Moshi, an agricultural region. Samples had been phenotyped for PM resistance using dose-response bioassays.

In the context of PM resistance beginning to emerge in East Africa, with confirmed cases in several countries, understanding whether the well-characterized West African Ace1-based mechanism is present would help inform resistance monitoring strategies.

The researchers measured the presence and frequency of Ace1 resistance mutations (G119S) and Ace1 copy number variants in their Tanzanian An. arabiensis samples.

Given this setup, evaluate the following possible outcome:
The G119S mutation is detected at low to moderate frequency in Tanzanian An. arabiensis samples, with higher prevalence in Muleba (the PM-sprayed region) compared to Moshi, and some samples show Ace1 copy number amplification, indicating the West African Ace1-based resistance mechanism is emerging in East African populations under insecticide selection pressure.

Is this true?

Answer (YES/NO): NO